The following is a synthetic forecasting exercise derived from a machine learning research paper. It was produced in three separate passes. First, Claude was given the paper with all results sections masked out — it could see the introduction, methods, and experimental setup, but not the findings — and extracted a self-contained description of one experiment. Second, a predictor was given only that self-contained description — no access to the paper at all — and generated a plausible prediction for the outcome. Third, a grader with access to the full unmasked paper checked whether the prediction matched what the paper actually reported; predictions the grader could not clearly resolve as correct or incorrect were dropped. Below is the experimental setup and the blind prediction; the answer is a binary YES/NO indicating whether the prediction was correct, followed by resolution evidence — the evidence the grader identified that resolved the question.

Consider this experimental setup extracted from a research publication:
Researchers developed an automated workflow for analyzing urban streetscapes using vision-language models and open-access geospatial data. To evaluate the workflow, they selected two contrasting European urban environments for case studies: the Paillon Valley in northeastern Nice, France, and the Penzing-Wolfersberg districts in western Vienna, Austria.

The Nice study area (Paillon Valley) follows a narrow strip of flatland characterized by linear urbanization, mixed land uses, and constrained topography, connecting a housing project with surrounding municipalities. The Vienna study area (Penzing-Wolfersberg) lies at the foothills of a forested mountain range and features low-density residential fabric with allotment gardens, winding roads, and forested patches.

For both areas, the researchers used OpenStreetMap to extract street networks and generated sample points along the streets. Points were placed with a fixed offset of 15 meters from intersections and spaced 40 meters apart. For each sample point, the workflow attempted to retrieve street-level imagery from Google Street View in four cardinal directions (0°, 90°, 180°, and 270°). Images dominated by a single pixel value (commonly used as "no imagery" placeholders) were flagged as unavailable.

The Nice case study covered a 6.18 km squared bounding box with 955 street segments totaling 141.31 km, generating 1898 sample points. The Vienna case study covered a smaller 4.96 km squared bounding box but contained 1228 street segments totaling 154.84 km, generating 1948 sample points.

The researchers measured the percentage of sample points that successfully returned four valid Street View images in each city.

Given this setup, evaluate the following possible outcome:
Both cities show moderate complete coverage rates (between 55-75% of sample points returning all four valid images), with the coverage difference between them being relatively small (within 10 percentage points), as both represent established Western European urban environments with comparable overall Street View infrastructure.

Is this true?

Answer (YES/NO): NO